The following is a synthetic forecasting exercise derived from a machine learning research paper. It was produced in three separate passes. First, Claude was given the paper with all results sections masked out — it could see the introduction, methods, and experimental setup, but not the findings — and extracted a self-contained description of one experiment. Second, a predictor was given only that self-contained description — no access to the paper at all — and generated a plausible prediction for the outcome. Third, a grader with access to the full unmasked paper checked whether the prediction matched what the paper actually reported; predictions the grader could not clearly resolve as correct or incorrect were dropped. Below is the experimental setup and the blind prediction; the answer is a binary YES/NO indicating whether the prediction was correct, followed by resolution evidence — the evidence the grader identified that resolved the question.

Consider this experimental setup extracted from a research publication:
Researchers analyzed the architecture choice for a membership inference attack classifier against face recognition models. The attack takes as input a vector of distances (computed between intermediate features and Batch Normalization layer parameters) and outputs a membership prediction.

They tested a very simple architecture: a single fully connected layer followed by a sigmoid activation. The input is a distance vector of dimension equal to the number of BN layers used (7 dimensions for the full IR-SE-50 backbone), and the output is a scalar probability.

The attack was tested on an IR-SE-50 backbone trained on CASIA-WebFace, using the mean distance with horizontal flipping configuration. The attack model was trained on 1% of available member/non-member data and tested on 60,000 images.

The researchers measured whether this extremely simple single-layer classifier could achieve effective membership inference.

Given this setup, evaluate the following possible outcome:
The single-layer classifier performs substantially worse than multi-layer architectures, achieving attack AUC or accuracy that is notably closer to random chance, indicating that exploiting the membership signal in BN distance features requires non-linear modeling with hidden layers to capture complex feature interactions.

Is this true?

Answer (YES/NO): NO